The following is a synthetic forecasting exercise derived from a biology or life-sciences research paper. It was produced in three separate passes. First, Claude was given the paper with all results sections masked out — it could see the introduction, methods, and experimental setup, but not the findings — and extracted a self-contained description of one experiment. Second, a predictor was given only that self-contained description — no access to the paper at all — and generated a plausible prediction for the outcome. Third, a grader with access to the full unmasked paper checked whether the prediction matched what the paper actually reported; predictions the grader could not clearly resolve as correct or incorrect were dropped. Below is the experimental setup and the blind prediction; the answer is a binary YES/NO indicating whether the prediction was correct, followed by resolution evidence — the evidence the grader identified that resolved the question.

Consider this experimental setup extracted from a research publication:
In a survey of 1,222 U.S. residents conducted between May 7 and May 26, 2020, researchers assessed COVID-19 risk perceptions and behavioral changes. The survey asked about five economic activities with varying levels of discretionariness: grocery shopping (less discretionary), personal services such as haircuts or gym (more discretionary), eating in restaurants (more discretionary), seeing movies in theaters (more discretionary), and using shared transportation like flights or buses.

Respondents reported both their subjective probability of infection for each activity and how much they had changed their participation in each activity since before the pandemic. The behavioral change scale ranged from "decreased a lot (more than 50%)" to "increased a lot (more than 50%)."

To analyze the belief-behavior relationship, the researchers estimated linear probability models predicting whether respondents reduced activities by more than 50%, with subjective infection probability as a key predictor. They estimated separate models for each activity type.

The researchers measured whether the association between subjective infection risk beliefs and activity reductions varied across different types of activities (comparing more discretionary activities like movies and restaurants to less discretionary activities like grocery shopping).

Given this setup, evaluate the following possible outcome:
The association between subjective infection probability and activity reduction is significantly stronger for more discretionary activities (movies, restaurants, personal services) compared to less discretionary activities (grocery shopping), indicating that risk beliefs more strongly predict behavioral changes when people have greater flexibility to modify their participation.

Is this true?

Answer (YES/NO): NO